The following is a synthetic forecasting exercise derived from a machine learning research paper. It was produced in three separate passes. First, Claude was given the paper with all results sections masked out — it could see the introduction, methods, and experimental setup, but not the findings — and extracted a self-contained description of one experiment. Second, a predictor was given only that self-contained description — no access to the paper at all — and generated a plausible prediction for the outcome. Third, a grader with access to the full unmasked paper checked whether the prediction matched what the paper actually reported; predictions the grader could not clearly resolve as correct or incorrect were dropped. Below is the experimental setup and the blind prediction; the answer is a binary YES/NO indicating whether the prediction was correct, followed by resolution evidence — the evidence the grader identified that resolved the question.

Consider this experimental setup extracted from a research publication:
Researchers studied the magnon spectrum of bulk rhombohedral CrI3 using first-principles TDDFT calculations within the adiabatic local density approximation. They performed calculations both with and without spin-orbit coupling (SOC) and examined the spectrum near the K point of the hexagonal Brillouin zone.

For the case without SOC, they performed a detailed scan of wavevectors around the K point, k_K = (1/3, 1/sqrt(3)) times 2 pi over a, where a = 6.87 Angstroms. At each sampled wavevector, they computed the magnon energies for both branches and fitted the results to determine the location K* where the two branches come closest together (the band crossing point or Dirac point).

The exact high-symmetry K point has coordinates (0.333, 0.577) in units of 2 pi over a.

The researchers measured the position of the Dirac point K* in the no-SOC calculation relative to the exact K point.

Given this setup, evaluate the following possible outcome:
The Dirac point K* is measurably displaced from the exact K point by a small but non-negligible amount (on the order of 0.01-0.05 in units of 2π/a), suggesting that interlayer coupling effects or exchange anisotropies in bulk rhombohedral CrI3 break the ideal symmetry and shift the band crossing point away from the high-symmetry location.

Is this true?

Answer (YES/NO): NO